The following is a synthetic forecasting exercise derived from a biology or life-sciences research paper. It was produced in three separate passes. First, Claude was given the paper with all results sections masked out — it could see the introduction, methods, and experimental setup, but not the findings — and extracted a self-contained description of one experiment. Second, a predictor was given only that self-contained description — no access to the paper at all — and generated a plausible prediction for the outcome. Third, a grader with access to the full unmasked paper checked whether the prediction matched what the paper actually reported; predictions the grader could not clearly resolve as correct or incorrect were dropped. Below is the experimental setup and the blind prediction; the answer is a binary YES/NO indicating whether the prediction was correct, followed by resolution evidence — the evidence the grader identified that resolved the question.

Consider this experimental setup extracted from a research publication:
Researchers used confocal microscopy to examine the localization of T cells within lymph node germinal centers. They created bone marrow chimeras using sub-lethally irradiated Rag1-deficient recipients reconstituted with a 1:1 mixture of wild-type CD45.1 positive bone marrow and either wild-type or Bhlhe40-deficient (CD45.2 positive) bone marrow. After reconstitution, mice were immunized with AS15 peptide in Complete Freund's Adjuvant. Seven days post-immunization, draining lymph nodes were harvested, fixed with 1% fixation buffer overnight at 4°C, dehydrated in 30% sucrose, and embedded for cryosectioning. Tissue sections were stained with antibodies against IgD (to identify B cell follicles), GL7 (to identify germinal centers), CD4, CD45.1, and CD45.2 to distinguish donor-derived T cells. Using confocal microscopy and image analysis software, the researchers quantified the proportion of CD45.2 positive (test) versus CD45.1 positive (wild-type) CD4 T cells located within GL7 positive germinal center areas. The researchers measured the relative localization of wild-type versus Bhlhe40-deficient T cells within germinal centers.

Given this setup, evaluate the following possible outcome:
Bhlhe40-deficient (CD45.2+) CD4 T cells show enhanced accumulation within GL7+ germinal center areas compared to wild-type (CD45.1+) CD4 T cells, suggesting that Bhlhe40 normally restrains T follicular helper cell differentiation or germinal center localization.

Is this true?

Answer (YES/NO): YES